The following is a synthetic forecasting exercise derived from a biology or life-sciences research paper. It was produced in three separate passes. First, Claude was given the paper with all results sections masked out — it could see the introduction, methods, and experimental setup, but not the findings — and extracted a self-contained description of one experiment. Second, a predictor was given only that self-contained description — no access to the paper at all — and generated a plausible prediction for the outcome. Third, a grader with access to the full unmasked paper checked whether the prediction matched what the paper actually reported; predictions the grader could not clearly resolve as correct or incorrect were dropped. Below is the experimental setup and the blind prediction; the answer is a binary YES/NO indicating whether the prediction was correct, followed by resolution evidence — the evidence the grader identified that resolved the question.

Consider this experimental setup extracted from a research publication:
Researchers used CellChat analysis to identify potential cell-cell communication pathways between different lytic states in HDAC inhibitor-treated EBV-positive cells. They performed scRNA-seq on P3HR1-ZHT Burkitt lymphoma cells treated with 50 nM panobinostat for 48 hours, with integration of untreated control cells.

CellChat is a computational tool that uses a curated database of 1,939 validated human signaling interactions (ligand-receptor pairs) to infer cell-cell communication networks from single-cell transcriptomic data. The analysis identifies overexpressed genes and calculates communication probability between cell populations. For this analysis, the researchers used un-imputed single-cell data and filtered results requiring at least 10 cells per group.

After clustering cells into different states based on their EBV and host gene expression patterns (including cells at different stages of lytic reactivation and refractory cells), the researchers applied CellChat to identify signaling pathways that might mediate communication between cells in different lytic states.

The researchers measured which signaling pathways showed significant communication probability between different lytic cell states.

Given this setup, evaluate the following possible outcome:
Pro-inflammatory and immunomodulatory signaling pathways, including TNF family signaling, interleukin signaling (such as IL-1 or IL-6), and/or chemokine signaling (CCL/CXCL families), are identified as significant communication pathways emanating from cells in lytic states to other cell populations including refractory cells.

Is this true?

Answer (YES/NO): YES